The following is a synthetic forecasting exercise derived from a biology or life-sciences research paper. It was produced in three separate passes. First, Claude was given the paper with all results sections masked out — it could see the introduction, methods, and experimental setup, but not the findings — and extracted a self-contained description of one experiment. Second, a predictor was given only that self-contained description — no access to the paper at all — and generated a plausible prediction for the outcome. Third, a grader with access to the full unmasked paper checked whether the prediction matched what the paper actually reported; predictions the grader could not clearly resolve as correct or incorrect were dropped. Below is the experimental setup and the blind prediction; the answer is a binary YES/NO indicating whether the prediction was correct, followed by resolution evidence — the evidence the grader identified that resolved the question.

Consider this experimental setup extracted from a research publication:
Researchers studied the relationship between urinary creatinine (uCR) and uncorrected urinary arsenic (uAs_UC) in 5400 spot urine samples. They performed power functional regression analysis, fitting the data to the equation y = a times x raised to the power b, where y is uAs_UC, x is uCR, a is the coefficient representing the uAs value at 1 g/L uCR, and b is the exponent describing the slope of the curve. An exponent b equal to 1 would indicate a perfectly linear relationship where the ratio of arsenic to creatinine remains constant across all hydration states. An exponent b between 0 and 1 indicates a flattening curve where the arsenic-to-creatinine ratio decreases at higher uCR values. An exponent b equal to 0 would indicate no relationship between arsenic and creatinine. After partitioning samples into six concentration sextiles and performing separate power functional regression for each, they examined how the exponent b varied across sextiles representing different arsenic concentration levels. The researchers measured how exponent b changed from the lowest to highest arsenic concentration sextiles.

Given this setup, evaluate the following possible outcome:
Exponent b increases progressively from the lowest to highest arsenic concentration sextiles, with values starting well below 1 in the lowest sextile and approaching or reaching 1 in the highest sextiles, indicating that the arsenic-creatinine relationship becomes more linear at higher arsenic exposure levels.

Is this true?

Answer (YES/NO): YES